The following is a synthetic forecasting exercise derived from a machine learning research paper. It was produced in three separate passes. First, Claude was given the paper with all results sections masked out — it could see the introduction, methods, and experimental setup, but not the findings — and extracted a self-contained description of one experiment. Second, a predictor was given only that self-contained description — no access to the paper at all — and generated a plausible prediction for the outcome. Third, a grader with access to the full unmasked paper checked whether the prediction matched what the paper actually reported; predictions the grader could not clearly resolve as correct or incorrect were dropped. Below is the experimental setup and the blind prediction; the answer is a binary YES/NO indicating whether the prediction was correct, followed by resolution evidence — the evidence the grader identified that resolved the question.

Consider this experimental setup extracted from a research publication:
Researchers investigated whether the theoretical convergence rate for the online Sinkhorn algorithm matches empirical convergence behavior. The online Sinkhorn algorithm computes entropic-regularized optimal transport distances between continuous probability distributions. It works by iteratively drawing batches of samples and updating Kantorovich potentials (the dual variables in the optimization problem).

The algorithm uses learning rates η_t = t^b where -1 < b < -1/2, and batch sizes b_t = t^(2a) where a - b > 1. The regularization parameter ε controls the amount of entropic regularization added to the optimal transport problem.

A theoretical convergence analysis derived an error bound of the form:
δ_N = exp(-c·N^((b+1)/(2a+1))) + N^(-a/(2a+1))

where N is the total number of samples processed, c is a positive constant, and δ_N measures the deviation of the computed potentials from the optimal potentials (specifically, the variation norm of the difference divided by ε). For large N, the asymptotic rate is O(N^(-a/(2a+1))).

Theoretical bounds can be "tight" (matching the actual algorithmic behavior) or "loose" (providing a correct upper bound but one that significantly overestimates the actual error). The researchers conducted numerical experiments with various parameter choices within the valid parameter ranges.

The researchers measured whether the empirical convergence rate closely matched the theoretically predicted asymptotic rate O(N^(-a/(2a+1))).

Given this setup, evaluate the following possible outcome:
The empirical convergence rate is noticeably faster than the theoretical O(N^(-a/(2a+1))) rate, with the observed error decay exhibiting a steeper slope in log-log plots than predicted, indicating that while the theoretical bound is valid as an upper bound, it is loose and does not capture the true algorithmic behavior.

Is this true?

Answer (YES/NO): NO